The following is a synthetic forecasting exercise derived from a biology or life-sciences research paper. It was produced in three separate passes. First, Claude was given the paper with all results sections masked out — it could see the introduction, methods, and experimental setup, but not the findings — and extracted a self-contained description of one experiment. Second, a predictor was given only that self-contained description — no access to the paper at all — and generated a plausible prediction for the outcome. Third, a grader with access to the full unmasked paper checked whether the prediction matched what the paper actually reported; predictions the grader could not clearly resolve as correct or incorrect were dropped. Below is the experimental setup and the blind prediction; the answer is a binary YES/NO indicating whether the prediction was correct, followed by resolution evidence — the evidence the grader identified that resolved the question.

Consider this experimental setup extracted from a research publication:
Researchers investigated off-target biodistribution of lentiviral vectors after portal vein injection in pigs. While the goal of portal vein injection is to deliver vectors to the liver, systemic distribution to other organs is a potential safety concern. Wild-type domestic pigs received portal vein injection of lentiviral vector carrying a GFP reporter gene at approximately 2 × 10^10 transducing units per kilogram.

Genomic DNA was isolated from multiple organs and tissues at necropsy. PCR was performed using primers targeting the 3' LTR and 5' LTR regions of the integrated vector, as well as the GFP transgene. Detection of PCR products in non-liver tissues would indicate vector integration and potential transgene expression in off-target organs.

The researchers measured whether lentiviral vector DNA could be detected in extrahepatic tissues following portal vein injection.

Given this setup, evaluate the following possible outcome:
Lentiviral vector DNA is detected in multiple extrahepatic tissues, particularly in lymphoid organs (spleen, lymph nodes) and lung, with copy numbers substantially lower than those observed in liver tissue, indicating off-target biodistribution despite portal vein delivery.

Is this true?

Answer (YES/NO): NO